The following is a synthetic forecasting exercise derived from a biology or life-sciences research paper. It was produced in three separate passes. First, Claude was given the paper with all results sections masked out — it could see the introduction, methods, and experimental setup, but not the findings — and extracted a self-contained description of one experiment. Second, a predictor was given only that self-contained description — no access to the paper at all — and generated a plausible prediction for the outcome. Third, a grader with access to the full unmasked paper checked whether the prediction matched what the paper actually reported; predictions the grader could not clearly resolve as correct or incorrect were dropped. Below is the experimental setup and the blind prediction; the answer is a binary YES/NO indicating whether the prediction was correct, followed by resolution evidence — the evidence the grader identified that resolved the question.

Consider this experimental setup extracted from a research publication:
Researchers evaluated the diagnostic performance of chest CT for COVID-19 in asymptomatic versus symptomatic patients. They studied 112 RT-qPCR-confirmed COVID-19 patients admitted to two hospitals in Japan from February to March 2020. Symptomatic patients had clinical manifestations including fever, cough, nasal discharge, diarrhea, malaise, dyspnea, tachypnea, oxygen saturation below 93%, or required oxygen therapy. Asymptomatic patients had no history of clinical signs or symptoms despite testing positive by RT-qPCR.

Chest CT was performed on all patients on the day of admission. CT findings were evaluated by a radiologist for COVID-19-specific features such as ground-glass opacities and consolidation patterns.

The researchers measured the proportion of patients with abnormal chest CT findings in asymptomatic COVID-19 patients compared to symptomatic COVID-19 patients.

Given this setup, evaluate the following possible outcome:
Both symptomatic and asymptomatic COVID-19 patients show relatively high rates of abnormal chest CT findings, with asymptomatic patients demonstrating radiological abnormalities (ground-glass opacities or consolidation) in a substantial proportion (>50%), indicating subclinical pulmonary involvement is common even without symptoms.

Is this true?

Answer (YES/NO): YES